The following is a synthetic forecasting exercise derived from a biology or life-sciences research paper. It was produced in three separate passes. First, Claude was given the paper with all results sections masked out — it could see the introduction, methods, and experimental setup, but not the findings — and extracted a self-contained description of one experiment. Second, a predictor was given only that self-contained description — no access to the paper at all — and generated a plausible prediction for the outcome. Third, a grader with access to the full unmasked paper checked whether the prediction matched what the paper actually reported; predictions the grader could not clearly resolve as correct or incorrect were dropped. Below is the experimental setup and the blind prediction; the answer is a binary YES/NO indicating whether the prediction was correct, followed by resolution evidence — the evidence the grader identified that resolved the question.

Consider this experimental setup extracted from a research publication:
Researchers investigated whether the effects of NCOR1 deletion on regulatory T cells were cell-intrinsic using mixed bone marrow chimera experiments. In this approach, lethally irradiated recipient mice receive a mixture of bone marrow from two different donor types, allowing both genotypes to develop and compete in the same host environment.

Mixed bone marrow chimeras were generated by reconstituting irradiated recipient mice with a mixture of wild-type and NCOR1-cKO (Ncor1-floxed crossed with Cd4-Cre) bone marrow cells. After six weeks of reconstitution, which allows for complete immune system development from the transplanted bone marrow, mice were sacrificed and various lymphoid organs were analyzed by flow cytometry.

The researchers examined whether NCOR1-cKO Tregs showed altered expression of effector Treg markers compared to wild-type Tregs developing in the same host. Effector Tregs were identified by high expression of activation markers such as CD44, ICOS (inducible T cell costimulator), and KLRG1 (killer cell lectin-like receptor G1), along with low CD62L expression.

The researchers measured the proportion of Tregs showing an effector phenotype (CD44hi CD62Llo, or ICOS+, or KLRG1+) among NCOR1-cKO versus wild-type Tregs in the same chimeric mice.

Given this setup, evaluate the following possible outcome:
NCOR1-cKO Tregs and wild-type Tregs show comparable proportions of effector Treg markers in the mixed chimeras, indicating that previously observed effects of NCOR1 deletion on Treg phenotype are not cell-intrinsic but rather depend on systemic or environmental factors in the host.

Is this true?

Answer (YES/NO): NO